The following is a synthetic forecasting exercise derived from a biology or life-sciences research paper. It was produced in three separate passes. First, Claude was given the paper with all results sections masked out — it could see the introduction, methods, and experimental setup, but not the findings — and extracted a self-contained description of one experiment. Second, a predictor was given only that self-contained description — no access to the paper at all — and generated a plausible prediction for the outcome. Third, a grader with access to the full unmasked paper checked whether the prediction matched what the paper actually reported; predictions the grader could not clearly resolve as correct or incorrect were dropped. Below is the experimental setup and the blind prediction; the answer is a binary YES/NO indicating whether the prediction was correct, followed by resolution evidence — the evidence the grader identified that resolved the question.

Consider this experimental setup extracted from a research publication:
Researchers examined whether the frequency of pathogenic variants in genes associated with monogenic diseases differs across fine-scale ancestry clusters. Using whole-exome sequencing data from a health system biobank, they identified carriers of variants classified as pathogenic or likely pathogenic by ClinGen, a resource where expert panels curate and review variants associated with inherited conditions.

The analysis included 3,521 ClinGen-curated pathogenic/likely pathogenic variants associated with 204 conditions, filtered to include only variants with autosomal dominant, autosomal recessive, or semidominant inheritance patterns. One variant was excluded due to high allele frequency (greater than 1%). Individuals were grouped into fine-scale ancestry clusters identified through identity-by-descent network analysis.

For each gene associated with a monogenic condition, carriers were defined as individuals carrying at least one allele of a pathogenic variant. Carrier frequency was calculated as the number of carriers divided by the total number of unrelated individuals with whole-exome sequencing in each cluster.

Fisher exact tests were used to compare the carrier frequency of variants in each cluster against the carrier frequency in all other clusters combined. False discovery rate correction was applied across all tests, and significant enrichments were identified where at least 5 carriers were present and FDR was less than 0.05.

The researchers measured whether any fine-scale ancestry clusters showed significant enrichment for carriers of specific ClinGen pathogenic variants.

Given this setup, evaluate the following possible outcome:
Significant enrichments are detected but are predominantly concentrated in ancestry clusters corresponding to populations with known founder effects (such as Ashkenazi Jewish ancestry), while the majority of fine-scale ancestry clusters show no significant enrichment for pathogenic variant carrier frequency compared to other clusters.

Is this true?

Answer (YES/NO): NO